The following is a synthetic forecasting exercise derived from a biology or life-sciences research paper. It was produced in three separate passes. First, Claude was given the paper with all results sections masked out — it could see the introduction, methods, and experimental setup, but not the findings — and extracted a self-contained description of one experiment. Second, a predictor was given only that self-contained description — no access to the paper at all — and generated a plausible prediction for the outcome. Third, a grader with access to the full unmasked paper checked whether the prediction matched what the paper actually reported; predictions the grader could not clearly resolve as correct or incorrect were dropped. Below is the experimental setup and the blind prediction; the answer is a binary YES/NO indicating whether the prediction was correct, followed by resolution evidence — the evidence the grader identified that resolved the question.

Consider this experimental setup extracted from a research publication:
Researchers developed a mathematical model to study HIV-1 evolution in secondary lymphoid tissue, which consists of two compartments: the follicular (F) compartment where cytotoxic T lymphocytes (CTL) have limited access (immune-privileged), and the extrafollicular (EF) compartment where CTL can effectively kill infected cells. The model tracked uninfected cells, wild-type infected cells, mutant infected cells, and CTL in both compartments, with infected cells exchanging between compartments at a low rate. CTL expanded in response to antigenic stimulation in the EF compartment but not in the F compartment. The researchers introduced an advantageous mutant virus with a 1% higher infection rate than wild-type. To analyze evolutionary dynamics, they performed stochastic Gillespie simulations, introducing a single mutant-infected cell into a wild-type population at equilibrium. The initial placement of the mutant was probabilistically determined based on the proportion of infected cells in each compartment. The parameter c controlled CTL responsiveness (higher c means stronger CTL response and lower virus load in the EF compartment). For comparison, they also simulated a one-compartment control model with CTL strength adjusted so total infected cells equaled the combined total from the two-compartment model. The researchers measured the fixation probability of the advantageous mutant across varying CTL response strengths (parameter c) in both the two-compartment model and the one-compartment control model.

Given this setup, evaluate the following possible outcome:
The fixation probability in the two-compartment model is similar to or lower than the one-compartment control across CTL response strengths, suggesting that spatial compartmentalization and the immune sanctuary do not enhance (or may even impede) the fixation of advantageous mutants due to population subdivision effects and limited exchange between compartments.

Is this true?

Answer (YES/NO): NO